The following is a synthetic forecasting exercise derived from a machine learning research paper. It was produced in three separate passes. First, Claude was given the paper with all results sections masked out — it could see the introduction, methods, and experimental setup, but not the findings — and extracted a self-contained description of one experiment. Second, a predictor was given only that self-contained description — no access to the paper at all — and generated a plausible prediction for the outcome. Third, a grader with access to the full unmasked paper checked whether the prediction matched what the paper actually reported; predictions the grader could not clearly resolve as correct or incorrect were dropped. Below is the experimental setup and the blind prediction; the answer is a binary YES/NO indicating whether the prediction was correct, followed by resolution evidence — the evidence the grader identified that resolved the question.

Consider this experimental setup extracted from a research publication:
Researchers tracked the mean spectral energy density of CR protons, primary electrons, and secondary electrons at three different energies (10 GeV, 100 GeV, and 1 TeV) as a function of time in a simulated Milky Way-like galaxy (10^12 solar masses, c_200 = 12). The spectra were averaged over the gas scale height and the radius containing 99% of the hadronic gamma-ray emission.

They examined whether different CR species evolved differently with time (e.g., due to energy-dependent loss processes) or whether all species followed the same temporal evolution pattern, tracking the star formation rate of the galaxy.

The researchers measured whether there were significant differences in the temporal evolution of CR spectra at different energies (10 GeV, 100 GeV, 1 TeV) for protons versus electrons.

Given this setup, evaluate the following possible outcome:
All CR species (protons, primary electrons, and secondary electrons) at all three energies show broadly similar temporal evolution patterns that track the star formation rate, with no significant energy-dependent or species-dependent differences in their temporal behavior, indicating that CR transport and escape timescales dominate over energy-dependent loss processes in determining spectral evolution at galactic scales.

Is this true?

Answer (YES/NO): YES